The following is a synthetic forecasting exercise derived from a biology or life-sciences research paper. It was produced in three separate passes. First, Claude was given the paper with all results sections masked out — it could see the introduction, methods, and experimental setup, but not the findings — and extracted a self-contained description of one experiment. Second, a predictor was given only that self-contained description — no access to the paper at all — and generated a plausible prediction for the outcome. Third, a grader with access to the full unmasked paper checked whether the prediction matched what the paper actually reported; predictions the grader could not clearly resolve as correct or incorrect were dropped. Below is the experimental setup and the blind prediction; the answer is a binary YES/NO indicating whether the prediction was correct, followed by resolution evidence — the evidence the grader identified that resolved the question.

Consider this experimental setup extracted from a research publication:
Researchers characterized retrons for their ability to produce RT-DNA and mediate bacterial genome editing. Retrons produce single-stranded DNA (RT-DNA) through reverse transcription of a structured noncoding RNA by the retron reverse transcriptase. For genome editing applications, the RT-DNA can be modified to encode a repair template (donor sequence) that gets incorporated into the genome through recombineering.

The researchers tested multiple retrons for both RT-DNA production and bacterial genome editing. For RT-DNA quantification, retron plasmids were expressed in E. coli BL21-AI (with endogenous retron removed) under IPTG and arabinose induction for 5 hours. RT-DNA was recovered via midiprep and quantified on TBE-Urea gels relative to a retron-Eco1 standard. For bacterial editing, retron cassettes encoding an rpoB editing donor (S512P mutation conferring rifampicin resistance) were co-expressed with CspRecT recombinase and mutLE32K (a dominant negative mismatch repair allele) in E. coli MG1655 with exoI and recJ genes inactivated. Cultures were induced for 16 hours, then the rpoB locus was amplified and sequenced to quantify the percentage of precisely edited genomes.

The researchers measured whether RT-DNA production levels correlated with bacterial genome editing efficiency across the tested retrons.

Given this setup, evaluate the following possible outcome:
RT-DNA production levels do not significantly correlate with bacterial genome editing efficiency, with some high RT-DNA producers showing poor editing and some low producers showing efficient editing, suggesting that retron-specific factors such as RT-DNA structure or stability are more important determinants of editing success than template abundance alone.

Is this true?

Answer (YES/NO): NO